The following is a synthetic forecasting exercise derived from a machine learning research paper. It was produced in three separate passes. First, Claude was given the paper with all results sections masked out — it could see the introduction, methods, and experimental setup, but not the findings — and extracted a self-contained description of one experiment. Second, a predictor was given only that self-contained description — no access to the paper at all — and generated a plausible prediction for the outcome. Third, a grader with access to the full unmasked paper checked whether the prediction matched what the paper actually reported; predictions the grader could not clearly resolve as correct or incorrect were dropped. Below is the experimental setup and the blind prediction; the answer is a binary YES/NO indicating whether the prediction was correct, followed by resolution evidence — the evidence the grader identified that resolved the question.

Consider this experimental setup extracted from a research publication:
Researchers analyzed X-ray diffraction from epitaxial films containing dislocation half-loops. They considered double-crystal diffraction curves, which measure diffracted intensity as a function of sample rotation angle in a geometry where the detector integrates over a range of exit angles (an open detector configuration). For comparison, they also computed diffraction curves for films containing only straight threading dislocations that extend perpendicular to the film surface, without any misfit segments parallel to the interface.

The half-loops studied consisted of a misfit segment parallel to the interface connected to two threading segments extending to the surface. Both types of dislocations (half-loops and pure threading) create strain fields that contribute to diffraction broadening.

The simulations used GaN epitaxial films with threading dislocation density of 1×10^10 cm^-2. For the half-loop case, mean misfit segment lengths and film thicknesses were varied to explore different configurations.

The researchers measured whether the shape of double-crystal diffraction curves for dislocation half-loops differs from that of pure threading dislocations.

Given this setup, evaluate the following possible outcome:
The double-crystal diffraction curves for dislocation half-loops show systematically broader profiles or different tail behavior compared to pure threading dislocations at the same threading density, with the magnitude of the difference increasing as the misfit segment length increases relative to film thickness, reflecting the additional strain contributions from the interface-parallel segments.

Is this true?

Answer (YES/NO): NO